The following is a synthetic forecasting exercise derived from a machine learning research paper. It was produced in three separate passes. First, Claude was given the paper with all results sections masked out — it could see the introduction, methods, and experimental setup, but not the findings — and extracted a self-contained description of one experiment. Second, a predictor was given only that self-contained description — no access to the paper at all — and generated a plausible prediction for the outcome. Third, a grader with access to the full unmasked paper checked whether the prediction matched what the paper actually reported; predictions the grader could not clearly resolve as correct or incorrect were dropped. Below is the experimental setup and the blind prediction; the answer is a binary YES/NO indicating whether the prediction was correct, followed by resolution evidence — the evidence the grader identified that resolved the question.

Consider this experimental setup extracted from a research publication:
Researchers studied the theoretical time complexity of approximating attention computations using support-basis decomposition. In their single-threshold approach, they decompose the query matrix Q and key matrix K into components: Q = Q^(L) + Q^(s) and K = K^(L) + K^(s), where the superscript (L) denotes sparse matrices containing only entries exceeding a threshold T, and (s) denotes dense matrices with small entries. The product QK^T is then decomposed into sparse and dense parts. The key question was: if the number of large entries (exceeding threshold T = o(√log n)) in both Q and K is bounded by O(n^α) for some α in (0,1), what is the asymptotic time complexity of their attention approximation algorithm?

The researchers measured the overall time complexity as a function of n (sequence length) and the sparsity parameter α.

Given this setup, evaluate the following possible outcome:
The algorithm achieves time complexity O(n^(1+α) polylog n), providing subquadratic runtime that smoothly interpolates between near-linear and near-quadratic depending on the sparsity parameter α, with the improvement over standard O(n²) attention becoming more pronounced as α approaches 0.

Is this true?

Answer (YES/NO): YES